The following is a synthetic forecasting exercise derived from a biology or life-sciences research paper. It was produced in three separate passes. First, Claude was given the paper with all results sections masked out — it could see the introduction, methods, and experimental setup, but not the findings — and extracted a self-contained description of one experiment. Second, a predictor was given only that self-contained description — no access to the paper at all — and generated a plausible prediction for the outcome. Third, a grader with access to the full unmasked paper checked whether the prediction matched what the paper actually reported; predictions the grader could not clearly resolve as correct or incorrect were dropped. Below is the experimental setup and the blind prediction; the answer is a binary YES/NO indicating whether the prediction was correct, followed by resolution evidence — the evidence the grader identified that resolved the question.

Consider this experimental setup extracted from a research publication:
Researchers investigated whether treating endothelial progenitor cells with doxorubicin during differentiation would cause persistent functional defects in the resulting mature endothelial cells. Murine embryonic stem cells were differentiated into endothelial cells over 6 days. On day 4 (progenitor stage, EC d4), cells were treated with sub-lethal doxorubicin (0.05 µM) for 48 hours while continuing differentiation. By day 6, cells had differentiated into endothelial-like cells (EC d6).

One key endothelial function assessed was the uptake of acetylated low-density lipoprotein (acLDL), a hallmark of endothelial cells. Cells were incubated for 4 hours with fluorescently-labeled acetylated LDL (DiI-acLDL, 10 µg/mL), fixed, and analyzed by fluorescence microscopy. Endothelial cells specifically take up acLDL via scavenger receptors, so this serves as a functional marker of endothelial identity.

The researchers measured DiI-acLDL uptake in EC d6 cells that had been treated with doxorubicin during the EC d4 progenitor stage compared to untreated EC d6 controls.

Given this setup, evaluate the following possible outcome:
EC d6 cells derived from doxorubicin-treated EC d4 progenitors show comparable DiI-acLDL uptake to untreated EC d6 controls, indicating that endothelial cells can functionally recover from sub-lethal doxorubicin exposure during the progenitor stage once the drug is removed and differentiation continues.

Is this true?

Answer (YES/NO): NO